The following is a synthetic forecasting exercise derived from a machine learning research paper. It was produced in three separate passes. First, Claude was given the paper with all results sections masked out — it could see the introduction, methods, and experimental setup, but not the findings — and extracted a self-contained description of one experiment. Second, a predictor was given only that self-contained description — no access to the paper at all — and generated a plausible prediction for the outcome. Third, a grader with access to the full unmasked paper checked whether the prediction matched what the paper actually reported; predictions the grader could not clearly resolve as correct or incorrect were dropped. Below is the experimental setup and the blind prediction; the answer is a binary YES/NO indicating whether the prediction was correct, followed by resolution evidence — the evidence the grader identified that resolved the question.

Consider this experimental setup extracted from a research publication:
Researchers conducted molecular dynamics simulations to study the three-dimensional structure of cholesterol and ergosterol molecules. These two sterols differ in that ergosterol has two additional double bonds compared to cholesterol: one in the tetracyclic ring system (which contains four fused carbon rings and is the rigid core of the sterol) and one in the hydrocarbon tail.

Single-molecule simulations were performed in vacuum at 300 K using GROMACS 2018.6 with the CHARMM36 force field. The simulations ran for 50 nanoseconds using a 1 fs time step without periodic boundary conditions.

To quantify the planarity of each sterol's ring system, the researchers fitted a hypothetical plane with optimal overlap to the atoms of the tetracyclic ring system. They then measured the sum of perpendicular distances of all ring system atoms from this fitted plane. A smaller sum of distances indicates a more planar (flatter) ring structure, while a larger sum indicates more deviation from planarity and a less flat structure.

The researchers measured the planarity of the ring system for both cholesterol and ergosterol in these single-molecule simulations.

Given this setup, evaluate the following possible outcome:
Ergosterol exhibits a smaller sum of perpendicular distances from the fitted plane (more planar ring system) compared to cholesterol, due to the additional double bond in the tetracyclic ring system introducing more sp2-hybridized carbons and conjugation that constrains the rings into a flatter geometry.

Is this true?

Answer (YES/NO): NO